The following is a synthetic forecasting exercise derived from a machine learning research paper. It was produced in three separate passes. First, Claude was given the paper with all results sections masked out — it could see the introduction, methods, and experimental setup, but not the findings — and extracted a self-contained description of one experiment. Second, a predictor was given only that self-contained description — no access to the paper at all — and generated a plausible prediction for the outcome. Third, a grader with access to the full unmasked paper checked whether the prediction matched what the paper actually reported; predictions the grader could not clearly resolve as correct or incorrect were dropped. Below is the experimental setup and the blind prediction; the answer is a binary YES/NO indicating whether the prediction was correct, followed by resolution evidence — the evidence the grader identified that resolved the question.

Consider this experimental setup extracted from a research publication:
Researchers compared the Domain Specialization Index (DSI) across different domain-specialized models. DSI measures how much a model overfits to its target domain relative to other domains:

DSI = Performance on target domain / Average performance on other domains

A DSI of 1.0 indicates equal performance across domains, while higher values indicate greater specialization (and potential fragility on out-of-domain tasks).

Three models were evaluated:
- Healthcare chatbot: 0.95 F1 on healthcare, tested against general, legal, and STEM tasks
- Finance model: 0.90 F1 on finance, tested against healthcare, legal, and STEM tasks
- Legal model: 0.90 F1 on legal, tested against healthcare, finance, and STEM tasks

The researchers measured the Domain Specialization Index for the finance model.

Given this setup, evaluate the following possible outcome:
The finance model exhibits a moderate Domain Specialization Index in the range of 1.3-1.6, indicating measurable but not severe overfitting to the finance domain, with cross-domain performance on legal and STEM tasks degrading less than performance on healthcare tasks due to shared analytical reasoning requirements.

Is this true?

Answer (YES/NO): NO